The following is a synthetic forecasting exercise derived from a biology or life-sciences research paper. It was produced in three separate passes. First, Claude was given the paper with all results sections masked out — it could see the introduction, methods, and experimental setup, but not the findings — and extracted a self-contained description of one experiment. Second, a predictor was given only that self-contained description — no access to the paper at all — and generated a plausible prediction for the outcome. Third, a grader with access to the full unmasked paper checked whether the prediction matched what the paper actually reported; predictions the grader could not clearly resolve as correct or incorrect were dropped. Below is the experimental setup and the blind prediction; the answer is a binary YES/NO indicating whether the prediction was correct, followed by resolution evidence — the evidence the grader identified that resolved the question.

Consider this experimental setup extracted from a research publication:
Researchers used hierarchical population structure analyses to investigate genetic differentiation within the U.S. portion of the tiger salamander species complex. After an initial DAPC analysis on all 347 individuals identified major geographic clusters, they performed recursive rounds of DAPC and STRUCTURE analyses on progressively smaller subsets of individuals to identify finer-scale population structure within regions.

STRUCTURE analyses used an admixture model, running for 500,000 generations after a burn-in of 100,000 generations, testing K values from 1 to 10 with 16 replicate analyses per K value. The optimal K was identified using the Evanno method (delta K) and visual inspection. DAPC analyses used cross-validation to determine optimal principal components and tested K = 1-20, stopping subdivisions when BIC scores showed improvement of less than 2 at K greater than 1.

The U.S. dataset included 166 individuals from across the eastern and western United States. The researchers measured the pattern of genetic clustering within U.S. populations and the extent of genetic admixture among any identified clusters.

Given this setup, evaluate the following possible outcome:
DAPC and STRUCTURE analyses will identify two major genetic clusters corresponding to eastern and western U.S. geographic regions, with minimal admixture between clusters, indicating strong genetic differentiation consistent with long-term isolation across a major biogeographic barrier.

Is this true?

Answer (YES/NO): NO